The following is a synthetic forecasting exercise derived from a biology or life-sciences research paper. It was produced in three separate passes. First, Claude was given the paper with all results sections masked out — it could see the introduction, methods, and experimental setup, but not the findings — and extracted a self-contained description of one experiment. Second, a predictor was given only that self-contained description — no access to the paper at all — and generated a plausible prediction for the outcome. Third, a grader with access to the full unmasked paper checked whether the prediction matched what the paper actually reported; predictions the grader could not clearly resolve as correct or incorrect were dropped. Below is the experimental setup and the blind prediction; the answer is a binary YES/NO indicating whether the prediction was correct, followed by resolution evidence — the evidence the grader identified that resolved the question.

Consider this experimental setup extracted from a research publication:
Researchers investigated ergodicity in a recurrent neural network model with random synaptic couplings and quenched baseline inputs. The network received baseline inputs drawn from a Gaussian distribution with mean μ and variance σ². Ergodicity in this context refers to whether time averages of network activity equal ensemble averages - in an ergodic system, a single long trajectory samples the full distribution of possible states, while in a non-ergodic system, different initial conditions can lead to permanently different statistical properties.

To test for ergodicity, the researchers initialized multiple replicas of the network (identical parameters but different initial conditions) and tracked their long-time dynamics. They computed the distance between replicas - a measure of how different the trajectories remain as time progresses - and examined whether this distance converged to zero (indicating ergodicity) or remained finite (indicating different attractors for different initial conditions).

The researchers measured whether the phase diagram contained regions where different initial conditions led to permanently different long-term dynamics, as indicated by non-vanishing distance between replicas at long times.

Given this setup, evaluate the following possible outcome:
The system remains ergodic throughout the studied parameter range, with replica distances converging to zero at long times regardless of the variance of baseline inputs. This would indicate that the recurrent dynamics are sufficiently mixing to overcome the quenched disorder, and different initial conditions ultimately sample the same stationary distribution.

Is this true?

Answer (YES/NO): NO